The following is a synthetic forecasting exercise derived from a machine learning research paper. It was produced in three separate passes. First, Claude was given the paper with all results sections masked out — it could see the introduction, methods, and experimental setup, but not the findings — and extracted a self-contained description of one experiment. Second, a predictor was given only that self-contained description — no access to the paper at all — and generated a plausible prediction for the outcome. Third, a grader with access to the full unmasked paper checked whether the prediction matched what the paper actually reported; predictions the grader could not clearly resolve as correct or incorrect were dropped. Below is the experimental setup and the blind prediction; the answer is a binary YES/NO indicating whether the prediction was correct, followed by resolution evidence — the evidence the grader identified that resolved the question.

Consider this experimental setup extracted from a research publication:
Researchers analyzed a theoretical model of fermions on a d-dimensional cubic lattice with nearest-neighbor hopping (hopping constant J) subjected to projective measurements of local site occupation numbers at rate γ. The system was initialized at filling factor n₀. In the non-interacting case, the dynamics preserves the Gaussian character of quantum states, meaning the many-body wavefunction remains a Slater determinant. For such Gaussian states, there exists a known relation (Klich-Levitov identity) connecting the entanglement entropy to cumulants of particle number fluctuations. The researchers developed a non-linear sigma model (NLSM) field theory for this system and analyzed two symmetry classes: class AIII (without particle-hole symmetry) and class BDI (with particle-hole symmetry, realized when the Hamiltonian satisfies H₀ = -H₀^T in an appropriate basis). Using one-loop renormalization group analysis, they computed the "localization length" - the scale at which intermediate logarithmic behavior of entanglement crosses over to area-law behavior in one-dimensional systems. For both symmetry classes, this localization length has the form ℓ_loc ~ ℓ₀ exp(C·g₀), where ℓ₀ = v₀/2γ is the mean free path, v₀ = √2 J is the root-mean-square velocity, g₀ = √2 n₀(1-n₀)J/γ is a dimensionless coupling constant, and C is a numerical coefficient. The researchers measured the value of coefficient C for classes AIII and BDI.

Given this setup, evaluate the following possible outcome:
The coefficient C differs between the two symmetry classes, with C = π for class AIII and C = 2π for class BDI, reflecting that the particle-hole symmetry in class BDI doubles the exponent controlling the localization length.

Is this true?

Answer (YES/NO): NO